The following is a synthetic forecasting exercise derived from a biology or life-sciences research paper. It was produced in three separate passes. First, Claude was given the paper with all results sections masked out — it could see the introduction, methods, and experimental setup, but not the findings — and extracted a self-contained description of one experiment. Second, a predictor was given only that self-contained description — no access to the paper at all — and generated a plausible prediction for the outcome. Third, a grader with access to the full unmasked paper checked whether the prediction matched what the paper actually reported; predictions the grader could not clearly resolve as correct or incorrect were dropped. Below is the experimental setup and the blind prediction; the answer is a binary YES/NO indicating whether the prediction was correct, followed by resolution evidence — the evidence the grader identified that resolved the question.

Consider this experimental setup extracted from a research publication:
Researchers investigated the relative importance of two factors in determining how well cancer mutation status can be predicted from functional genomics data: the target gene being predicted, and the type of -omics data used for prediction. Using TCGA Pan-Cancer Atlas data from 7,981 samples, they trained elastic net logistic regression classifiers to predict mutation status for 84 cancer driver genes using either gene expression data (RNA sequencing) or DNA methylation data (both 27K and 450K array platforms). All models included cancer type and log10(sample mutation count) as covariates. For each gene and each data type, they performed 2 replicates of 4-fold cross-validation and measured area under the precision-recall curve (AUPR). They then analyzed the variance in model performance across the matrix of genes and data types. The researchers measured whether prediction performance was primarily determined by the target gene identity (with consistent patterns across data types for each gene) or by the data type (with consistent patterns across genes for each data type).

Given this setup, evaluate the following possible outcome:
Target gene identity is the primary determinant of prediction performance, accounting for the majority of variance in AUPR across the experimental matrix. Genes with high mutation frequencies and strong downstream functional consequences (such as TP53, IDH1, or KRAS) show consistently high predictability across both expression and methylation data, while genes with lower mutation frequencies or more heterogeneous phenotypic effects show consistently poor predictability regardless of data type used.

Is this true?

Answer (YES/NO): YES